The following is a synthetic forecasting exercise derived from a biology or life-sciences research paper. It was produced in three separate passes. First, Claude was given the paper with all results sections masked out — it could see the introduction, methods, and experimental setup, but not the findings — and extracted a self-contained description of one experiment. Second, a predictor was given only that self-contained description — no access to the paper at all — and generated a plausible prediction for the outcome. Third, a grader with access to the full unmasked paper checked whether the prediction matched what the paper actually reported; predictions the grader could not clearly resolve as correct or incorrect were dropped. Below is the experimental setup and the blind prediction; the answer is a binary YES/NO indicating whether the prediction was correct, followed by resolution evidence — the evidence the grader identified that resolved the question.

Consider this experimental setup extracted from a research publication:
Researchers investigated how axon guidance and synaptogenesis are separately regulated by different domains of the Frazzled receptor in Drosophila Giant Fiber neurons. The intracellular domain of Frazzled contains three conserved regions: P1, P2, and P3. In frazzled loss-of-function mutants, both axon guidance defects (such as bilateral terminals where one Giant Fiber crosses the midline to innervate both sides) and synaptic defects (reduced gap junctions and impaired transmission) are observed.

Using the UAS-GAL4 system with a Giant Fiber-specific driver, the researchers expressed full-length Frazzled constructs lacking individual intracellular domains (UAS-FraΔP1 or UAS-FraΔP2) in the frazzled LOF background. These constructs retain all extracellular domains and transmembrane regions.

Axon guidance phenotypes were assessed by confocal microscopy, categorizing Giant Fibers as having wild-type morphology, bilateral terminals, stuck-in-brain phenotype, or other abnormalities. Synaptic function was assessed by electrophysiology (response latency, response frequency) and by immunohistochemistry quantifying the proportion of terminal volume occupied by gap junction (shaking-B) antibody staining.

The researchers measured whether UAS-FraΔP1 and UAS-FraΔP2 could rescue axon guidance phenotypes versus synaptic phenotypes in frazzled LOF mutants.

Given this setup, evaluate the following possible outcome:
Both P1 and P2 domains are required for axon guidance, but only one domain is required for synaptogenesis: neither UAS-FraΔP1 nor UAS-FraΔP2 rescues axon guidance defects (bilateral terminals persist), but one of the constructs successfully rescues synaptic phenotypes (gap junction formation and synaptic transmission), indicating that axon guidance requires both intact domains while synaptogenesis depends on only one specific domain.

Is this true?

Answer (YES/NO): NO